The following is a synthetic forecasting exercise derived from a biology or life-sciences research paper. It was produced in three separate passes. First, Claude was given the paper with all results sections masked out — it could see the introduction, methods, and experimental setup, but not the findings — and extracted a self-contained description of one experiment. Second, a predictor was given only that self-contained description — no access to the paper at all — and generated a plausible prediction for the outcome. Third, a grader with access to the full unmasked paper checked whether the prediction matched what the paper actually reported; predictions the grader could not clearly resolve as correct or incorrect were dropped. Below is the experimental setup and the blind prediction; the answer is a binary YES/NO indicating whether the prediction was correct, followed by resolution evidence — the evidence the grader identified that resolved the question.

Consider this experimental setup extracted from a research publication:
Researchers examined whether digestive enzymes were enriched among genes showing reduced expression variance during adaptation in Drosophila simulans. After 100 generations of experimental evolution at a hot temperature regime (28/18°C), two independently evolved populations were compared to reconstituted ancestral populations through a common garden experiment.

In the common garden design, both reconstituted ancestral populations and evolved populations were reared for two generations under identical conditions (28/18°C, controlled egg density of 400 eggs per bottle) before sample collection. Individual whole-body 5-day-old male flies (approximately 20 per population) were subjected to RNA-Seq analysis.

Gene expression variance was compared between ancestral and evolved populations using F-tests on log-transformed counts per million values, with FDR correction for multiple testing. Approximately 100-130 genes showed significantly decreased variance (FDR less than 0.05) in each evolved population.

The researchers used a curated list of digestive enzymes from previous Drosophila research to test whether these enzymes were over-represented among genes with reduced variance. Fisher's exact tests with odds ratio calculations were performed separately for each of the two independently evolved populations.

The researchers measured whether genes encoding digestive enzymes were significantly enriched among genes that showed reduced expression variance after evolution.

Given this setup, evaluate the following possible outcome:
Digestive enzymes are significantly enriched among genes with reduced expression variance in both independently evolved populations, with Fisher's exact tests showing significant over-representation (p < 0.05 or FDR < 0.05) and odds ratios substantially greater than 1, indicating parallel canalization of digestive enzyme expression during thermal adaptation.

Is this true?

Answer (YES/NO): YES